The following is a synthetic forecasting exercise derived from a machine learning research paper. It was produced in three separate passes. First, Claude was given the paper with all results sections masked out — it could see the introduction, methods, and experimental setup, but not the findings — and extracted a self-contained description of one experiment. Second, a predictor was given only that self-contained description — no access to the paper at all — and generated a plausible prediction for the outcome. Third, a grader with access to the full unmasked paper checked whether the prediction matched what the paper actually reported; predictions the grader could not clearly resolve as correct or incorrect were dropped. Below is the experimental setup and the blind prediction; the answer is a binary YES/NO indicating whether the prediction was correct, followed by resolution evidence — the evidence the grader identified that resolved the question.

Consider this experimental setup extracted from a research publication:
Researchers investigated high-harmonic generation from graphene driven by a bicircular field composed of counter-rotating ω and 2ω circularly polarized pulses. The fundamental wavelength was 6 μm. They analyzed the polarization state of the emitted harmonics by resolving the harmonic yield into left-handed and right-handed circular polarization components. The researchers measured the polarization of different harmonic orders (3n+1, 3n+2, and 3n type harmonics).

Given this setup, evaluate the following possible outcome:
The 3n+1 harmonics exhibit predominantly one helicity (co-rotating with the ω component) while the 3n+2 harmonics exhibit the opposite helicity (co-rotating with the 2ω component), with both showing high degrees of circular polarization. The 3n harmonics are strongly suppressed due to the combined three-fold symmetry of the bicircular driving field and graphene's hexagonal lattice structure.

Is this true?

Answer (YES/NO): YES